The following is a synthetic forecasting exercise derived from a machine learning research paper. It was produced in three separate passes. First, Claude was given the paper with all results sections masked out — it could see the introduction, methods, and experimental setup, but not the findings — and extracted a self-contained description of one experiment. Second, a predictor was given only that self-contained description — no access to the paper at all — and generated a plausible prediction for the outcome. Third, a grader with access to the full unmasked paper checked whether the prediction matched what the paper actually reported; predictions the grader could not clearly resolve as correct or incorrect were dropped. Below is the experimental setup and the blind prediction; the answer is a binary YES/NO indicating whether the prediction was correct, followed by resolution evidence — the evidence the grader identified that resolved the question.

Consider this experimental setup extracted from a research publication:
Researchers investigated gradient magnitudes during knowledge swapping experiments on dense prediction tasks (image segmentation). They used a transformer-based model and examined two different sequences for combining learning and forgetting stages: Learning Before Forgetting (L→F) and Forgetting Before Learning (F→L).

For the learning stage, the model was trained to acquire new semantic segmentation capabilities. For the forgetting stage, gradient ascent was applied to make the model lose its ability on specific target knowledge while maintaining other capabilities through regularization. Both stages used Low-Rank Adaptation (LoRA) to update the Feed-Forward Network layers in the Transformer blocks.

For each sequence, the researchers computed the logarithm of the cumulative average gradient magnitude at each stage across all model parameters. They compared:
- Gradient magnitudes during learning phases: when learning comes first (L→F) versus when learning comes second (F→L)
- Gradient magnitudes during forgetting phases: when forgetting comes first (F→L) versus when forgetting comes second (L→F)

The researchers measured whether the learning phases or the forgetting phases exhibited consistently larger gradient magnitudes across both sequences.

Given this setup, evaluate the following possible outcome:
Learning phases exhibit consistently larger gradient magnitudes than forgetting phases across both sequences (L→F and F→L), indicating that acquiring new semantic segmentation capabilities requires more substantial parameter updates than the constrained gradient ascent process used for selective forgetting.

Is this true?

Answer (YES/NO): YES